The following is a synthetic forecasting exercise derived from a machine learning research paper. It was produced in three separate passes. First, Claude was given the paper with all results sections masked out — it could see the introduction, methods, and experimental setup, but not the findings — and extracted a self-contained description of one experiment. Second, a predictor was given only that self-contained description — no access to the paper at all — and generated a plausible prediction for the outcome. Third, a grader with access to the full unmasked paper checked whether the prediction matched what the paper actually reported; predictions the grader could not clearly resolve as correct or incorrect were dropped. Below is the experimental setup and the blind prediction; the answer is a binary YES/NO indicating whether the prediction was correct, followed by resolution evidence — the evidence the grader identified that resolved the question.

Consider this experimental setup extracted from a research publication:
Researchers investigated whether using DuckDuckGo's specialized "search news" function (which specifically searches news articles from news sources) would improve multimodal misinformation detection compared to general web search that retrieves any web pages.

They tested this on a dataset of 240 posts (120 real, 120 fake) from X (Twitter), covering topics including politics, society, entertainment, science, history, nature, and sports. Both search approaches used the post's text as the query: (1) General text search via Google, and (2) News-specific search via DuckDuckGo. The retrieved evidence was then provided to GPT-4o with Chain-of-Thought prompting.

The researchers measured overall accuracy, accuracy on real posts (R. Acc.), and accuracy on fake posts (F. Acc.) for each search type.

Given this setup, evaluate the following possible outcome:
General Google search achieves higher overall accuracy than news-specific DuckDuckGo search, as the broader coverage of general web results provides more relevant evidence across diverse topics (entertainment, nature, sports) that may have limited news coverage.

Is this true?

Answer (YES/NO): YES